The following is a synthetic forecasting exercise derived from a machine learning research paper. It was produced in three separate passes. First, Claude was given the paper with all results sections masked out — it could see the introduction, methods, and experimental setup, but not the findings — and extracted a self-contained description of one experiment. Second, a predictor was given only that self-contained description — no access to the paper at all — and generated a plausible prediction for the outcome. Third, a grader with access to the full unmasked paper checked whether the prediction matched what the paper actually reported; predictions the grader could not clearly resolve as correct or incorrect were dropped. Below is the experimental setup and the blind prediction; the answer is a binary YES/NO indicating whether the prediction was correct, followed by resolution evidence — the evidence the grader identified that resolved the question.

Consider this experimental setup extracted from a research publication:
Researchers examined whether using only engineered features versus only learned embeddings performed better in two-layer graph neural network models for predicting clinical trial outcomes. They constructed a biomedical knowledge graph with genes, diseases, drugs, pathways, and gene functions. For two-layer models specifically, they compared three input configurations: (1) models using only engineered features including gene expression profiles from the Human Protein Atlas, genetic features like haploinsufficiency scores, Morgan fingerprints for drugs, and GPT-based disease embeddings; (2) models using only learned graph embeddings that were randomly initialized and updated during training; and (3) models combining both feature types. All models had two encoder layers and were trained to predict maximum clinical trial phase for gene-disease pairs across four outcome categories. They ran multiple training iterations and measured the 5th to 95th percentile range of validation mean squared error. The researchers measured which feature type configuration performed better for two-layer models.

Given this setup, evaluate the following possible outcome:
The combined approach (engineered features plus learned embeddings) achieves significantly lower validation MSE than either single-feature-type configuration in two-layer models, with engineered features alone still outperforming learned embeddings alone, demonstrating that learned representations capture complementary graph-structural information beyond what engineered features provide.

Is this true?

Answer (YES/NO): NO